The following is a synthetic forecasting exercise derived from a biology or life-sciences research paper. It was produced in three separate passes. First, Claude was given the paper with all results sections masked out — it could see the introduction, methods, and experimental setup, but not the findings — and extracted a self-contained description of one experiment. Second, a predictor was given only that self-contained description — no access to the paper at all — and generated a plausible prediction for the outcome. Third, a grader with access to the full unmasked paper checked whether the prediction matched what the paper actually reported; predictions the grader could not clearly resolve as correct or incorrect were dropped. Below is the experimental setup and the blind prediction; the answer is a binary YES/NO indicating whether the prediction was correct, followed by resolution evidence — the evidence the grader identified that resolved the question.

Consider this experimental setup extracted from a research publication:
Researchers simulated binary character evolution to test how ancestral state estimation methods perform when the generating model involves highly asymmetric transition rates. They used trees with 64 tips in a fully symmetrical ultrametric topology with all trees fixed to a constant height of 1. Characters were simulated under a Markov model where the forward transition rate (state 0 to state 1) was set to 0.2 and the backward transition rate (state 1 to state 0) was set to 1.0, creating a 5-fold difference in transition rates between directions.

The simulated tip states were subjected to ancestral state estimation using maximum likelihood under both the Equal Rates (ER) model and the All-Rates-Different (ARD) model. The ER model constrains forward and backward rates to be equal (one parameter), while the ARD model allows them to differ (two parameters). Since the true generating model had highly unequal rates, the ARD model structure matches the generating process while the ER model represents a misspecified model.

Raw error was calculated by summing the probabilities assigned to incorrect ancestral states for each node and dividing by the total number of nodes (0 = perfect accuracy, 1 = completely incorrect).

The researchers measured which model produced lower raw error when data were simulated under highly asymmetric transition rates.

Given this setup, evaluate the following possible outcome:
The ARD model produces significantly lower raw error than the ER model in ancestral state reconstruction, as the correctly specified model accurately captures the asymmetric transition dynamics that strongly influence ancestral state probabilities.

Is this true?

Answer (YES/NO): NO